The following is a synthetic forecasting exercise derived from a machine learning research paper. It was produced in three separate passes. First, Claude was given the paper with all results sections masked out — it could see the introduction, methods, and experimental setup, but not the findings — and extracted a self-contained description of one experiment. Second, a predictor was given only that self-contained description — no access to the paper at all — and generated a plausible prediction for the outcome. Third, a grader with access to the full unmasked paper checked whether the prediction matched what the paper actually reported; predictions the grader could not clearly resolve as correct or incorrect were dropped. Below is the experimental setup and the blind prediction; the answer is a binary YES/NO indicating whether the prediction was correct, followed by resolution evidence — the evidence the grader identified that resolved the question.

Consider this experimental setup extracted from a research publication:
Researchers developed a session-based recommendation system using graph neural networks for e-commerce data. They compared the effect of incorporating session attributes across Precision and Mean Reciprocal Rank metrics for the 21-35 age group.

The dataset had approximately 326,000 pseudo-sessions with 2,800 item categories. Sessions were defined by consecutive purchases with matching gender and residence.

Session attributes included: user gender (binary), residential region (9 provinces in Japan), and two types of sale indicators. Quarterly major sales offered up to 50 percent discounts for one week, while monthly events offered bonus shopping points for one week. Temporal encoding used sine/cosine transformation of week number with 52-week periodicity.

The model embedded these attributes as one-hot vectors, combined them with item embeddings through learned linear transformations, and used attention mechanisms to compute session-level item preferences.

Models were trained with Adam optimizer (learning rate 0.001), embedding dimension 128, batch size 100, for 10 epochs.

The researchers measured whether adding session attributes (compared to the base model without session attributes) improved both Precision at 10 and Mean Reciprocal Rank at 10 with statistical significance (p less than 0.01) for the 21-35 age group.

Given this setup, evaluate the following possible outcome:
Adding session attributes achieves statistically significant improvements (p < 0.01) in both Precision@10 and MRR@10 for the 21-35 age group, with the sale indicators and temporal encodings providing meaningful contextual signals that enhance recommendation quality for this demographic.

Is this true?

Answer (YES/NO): NO